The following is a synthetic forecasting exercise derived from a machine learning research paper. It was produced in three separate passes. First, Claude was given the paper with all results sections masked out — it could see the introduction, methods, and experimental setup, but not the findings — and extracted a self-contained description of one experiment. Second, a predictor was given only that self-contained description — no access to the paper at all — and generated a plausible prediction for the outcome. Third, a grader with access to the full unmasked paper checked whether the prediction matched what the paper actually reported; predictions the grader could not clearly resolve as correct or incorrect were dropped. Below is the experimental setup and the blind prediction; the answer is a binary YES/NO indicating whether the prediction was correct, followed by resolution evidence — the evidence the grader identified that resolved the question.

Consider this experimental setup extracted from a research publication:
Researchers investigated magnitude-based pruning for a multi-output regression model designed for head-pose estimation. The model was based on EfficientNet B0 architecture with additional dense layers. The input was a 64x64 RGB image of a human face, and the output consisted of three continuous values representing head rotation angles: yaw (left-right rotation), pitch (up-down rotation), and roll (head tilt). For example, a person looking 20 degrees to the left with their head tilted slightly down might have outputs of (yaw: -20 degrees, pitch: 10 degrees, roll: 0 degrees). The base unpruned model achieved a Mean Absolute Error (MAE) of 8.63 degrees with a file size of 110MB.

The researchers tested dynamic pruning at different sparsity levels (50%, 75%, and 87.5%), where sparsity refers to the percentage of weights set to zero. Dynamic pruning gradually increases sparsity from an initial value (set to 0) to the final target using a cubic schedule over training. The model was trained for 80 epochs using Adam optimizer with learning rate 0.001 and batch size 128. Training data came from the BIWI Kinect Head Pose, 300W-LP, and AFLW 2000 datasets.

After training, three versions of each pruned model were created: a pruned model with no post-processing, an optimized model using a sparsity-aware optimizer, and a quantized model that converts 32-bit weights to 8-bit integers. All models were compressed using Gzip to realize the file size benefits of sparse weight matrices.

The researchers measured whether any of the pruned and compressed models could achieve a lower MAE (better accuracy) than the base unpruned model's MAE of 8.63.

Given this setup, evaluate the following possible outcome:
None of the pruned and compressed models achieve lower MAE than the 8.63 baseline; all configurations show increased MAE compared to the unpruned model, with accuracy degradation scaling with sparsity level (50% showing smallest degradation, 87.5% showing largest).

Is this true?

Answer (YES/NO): NO